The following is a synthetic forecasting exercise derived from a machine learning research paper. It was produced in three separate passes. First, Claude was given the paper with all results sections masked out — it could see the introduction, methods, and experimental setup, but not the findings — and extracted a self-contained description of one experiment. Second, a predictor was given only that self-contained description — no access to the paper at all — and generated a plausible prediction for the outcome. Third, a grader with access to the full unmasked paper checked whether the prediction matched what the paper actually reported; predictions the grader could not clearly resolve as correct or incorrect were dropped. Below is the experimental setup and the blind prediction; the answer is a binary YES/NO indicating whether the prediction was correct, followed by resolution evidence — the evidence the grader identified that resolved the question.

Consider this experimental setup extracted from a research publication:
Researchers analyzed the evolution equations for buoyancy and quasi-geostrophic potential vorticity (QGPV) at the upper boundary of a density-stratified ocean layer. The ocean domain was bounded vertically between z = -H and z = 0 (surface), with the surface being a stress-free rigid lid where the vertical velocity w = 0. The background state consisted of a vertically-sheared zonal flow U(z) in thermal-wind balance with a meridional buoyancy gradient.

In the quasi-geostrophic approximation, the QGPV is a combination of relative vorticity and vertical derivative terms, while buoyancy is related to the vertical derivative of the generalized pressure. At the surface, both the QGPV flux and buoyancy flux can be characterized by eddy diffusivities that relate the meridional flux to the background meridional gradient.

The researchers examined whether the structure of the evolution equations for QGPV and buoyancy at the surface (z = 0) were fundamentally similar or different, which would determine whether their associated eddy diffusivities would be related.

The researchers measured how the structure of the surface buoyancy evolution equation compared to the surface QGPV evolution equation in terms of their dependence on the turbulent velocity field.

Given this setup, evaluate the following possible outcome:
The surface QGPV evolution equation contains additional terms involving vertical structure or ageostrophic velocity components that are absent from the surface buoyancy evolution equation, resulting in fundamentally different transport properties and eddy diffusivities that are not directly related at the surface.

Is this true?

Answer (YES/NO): NO